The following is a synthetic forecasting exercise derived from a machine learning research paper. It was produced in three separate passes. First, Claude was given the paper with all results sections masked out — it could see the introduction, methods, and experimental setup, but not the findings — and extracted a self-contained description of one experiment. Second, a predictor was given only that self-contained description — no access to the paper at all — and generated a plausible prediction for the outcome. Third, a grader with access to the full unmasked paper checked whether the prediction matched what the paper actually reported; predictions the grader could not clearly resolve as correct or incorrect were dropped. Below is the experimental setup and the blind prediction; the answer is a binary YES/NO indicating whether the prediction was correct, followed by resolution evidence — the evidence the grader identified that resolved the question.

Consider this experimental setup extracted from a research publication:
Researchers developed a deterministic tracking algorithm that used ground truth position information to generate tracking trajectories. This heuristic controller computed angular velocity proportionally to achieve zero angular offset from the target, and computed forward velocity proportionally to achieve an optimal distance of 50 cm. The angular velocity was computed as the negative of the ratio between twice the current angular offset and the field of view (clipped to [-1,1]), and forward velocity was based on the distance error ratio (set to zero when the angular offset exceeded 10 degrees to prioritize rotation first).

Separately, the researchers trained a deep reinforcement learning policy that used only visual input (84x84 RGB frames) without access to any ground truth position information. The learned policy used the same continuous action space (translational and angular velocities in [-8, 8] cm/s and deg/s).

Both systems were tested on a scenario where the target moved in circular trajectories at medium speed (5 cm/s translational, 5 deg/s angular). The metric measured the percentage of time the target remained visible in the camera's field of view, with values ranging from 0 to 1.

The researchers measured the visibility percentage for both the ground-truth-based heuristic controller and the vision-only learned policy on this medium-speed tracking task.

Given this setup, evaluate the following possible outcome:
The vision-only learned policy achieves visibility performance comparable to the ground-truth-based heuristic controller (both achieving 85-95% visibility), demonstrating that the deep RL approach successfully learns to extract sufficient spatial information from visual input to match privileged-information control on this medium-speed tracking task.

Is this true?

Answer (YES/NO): NO